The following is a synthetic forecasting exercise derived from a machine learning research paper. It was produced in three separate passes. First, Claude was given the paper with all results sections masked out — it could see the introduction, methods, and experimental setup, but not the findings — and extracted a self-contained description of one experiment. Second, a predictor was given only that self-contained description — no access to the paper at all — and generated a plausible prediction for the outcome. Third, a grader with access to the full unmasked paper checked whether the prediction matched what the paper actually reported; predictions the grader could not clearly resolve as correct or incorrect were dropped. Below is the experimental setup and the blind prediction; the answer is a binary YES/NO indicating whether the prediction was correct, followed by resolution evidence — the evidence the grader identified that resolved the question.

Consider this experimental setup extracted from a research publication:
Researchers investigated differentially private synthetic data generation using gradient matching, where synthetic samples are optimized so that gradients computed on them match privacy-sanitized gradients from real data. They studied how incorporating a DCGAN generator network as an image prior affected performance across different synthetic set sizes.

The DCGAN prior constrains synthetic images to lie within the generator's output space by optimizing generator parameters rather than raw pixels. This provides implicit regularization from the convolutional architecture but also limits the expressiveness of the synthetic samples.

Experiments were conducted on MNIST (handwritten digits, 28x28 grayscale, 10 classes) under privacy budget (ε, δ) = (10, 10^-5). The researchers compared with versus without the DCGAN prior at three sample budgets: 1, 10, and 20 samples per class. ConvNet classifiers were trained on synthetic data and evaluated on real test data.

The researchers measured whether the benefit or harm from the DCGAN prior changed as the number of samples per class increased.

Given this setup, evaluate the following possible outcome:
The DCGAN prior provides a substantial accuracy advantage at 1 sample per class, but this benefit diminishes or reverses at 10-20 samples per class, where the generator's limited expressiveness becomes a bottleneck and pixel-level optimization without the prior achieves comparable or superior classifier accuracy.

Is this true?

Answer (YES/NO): YES